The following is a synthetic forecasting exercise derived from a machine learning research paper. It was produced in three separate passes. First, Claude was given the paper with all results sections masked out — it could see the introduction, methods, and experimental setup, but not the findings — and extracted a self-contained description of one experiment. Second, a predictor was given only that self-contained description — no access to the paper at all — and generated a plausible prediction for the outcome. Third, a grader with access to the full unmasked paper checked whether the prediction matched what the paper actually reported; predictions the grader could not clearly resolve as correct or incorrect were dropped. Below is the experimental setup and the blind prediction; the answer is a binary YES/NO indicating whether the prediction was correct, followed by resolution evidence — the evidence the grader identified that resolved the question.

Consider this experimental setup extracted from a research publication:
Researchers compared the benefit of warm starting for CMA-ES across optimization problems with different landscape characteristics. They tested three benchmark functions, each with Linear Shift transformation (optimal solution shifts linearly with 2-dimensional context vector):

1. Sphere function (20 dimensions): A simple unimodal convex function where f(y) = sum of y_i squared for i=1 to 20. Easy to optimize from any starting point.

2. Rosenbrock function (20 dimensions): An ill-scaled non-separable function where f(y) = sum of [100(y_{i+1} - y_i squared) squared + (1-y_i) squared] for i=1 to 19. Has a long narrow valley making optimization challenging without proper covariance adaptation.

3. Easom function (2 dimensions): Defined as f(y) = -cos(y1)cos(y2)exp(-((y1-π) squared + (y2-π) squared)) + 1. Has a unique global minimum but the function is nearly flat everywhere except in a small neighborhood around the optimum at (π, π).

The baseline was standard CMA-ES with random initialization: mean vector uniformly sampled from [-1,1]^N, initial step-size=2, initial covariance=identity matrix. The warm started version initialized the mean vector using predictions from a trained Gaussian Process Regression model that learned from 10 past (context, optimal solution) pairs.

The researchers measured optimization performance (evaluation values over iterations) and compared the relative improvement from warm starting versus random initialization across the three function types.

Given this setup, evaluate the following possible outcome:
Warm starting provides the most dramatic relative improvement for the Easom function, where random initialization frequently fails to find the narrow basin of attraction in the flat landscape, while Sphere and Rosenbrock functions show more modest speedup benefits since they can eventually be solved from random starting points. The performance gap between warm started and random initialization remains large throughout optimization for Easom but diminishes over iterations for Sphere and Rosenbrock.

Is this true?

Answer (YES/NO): NO